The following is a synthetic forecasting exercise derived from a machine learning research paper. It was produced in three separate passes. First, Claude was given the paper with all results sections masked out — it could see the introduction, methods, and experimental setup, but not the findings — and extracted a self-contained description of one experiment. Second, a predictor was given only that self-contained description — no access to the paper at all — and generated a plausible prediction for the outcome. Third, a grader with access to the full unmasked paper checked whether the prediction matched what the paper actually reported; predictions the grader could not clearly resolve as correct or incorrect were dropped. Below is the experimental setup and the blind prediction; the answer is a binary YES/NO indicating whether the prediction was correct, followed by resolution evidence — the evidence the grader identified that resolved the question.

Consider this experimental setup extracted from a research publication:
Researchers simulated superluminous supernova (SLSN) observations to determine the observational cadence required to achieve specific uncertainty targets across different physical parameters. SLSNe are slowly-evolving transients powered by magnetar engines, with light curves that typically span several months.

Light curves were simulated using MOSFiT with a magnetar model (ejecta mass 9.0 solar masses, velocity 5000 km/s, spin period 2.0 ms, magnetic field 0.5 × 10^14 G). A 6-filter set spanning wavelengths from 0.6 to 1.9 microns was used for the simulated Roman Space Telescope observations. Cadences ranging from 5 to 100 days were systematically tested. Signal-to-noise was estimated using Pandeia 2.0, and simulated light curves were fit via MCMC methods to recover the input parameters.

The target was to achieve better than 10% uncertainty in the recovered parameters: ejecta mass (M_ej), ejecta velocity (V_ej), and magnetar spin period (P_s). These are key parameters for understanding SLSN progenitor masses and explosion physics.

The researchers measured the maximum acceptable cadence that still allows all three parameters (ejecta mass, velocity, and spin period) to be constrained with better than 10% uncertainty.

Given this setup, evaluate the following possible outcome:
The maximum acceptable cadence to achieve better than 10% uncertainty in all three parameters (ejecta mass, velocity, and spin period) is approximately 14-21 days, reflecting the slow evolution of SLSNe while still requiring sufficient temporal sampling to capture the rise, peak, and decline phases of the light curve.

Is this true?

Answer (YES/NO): NO